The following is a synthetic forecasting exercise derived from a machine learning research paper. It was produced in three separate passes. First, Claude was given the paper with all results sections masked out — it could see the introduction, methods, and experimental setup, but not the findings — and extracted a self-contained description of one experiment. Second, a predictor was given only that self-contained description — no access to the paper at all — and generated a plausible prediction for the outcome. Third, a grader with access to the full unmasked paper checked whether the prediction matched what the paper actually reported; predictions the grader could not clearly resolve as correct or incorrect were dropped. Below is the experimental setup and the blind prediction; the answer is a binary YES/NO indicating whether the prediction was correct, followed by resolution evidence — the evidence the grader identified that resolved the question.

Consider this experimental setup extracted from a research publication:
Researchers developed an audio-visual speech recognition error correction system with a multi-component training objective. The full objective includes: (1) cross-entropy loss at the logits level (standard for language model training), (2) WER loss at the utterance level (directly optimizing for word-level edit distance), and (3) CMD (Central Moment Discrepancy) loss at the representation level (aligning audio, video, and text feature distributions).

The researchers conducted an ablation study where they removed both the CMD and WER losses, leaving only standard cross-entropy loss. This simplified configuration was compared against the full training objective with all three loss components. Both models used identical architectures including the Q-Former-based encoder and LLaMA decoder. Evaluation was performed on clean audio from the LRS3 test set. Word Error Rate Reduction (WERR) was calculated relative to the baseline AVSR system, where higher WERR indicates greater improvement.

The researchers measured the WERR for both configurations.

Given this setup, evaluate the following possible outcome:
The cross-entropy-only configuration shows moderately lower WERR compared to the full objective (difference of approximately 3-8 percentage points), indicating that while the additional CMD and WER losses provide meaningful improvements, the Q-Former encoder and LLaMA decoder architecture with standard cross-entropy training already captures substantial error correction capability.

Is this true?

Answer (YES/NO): NO